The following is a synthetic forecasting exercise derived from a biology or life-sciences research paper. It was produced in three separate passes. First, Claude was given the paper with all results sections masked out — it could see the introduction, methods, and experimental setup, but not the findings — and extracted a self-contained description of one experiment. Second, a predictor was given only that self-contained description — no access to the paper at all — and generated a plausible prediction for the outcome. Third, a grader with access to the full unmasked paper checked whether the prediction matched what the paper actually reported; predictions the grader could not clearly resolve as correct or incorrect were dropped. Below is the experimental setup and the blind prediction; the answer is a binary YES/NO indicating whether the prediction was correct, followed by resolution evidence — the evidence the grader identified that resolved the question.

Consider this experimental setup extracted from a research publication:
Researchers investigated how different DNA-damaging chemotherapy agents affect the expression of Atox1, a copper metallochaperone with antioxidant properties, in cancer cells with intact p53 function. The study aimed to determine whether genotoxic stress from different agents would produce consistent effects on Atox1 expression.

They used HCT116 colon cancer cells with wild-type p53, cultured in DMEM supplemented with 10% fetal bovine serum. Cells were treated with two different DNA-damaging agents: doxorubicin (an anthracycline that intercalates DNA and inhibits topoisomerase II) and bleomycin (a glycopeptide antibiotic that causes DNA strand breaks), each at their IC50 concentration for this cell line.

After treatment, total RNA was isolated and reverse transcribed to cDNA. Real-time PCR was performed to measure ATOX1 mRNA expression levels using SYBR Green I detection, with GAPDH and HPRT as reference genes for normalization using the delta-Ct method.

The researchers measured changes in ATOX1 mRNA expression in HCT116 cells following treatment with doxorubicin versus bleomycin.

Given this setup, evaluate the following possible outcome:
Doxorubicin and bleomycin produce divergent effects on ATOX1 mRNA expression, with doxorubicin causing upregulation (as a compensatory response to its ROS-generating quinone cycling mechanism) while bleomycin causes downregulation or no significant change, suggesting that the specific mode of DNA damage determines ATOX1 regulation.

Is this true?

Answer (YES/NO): NO